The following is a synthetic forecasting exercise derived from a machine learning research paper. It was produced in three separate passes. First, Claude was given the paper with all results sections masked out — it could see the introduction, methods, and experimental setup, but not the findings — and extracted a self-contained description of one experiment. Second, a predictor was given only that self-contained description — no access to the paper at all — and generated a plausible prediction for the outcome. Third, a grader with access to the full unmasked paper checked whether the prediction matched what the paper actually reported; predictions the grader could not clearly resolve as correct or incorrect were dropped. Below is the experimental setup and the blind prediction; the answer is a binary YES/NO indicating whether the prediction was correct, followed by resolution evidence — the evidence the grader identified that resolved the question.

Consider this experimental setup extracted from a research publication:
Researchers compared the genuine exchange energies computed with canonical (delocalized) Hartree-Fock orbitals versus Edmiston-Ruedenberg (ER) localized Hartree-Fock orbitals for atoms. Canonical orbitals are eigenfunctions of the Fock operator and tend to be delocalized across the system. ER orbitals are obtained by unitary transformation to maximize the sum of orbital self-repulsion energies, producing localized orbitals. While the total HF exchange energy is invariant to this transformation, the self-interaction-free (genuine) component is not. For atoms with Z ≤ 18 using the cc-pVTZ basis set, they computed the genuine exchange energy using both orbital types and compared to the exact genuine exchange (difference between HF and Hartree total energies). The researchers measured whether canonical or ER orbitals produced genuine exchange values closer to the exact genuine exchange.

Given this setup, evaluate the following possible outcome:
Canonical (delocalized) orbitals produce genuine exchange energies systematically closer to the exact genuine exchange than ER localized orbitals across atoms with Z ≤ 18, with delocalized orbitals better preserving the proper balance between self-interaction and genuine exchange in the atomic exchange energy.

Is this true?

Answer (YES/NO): NO